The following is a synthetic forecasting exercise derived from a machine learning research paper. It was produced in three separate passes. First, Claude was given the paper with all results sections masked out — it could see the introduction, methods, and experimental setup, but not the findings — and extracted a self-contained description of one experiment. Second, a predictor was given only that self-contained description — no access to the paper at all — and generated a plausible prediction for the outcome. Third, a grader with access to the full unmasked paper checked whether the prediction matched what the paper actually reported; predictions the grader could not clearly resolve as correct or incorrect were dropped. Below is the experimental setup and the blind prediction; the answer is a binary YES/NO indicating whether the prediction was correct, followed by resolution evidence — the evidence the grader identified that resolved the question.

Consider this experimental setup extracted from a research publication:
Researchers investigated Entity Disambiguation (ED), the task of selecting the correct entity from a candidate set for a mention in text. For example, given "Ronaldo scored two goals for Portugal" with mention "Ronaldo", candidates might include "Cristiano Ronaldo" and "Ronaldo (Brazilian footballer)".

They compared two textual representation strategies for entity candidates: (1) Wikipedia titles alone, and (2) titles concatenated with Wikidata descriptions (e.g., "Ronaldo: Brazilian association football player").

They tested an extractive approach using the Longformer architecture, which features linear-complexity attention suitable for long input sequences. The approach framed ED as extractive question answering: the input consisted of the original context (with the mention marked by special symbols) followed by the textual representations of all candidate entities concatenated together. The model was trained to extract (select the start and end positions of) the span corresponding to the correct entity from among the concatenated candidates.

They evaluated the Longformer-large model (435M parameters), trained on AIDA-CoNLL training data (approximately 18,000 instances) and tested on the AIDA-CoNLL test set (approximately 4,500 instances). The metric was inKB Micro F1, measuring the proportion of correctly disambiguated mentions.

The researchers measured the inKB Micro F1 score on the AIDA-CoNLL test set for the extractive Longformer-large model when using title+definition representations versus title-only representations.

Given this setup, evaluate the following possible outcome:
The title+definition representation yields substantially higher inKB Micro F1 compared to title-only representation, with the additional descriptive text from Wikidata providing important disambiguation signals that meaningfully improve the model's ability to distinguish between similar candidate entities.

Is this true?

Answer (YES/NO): YES